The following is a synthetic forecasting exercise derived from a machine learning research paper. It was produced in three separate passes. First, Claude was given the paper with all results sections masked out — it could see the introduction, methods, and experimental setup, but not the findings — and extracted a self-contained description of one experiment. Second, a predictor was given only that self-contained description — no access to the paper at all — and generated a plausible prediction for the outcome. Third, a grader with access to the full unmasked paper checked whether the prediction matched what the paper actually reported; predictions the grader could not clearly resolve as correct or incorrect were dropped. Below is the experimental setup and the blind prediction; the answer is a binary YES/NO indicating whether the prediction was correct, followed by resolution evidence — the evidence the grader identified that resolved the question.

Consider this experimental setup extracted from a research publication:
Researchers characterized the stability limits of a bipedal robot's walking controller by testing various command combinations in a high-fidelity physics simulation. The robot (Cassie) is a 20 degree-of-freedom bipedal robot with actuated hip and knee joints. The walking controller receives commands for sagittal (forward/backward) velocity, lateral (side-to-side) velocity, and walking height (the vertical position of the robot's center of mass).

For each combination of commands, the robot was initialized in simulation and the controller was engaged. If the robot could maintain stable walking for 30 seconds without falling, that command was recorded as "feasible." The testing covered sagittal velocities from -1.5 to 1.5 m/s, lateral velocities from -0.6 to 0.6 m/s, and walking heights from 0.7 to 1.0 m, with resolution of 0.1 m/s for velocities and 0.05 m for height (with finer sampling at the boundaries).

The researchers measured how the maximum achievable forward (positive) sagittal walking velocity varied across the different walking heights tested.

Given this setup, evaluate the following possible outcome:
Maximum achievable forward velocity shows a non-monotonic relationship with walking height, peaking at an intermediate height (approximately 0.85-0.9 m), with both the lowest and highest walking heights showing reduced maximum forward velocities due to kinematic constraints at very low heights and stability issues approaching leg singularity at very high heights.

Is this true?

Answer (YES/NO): NO